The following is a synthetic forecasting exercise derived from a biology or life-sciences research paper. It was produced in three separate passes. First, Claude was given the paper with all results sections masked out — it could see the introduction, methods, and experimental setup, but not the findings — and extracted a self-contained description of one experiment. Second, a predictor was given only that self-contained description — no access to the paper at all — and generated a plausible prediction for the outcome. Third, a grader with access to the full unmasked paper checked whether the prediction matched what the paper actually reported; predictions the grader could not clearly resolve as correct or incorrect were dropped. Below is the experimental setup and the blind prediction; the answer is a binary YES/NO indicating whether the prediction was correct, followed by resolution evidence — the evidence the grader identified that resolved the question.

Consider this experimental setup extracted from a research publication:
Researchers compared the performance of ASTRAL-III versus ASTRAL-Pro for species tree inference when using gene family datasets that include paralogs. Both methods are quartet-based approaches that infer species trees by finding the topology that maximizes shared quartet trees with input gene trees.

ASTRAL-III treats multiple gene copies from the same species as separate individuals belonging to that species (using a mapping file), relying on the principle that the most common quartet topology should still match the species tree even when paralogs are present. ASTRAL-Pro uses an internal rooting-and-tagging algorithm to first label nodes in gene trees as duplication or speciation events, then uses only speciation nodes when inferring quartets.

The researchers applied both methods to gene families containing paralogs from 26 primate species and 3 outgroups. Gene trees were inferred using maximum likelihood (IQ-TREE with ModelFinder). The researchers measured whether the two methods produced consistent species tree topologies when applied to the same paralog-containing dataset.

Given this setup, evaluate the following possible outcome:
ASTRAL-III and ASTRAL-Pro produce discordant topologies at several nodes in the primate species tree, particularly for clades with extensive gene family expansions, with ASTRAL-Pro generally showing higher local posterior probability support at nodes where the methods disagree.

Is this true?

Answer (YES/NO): NO